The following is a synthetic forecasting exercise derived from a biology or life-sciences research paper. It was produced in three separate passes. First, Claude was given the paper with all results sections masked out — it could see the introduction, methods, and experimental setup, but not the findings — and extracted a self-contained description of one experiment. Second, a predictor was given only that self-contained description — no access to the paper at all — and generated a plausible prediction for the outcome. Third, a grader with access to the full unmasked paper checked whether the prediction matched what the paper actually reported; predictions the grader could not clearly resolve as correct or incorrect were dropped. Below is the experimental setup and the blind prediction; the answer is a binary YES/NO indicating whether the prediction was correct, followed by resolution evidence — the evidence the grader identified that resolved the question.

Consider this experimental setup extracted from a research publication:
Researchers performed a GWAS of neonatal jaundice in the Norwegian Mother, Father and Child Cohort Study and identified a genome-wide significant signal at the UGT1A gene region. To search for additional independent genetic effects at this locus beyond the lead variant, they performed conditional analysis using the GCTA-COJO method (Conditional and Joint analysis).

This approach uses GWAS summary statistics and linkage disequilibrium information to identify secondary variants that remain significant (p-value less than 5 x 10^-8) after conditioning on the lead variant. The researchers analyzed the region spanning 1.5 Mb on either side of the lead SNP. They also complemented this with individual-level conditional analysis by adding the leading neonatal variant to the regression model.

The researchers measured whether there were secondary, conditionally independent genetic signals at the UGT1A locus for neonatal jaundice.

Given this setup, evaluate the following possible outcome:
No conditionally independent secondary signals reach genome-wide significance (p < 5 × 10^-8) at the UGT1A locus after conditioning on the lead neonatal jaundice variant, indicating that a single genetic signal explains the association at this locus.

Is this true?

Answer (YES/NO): YES